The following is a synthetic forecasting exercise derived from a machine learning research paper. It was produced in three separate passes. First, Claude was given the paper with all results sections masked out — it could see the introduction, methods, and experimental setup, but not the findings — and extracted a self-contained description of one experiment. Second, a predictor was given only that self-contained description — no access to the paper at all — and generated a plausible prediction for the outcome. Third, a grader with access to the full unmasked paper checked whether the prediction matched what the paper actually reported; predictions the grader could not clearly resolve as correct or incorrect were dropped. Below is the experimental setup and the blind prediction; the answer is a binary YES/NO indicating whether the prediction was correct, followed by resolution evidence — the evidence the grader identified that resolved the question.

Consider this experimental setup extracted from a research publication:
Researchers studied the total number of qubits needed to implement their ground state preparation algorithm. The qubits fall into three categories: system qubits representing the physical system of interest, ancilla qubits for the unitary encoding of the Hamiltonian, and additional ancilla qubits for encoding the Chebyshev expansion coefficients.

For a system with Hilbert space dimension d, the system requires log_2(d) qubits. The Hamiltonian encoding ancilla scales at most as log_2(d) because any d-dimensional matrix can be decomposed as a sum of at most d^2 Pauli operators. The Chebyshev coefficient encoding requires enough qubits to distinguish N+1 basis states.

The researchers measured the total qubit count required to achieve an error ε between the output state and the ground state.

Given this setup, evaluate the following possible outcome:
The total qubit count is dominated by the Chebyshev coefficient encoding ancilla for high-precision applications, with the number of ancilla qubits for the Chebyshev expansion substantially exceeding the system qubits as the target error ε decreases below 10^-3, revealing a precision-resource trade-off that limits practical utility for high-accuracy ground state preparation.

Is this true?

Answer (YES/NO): NO